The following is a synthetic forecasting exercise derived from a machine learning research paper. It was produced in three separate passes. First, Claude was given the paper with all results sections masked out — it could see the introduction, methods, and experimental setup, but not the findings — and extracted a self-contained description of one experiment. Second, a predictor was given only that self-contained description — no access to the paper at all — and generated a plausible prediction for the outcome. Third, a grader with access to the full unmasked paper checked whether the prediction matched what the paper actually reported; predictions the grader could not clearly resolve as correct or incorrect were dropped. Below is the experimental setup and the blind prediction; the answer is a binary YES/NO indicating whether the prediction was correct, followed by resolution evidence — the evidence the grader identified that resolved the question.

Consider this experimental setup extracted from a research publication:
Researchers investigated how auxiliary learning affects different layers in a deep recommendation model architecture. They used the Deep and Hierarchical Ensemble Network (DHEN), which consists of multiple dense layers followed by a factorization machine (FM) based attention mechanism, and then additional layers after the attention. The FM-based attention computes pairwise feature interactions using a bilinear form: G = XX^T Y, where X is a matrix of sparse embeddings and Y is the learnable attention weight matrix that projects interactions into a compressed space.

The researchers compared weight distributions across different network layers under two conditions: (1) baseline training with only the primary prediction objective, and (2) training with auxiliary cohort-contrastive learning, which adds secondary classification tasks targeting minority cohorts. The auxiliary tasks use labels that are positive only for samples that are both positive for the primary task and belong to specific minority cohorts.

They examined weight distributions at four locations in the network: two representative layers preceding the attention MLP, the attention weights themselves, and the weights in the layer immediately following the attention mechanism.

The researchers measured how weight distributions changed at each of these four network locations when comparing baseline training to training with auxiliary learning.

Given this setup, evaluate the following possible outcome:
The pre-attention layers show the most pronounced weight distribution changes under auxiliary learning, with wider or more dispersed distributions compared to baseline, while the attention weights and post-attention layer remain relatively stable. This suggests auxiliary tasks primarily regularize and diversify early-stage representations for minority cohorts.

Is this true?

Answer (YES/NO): NO